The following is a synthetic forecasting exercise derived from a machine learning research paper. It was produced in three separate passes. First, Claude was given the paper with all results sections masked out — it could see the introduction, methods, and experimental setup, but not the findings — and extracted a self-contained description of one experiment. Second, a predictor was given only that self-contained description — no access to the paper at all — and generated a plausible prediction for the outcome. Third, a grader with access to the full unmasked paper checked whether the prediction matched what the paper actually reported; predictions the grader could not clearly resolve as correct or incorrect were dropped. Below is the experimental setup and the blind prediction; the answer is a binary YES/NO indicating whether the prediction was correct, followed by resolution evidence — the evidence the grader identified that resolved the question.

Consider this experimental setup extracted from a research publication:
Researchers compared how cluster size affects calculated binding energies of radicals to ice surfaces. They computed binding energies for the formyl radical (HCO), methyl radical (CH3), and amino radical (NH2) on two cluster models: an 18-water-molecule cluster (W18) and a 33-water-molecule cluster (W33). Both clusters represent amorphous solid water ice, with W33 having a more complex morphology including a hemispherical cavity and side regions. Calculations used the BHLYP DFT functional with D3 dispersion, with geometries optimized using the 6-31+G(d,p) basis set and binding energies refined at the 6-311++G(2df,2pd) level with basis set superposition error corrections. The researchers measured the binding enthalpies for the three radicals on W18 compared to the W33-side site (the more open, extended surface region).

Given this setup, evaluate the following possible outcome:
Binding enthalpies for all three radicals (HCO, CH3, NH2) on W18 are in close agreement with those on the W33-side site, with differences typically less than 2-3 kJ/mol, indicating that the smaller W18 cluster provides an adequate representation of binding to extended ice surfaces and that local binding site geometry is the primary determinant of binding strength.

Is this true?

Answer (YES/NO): NO